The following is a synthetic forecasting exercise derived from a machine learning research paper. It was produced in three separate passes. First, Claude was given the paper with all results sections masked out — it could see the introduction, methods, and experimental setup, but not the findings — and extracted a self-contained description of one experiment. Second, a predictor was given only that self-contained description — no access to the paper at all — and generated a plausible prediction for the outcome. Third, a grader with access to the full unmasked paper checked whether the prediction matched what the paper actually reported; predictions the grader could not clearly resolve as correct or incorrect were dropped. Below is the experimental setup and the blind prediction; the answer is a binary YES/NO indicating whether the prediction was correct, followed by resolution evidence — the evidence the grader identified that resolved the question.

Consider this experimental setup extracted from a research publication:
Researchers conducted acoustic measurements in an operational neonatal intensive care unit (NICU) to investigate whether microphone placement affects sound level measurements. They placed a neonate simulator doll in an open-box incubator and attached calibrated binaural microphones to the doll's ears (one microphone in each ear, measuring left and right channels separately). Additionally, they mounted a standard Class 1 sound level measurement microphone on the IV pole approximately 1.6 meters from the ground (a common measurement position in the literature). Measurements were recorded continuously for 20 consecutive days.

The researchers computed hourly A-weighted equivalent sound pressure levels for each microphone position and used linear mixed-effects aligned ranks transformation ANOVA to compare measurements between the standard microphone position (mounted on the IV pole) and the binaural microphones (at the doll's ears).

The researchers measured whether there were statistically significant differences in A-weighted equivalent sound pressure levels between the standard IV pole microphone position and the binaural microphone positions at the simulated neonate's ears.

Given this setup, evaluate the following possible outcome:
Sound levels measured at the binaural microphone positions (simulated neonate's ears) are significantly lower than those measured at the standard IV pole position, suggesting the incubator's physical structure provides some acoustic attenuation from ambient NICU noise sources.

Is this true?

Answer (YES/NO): NO